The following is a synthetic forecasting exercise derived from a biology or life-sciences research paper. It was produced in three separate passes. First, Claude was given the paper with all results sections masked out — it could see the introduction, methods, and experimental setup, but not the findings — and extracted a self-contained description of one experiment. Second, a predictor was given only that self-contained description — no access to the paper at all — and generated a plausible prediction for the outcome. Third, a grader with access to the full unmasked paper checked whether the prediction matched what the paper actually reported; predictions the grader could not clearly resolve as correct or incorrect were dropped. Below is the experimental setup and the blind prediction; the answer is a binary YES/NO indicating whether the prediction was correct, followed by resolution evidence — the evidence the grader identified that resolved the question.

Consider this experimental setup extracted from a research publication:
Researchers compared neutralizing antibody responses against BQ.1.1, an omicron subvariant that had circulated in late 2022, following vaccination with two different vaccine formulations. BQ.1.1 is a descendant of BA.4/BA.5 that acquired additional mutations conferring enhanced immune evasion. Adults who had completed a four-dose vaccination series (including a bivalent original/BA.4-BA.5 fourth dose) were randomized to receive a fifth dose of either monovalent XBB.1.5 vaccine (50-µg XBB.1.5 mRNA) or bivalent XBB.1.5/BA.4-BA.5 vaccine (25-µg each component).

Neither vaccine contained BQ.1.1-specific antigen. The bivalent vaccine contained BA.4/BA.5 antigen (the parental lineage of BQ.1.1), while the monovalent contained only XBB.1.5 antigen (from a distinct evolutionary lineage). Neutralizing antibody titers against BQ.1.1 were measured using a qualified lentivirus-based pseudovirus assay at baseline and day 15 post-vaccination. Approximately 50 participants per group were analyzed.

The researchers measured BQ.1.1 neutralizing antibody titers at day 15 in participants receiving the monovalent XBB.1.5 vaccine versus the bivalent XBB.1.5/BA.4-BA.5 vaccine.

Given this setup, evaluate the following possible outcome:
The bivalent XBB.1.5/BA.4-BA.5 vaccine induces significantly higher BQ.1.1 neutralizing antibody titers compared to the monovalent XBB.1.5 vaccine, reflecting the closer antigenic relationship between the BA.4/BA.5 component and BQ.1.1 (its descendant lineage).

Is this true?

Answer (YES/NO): NO